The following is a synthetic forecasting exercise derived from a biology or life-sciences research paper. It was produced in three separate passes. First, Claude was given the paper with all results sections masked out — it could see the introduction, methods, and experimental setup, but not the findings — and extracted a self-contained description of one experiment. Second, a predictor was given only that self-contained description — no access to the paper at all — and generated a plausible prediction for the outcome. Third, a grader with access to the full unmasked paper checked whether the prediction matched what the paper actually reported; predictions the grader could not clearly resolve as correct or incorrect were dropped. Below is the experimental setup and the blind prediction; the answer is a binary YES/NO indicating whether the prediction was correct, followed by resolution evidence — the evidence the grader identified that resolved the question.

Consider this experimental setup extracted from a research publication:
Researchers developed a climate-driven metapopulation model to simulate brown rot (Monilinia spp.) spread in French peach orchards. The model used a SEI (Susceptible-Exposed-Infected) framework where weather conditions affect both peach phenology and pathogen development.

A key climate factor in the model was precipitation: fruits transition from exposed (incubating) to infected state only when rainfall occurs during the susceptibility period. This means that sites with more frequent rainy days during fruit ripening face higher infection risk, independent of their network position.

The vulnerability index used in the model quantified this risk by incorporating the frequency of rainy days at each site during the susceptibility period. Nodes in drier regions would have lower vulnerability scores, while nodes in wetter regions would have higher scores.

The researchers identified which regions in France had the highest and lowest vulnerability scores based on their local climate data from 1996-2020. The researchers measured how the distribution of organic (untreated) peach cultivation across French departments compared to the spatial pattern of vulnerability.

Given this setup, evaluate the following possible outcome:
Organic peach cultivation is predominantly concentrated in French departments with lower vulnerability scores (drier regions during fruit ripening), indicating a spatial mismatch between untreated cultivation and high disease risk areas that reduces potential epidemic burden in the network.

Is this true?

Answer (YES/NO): YES